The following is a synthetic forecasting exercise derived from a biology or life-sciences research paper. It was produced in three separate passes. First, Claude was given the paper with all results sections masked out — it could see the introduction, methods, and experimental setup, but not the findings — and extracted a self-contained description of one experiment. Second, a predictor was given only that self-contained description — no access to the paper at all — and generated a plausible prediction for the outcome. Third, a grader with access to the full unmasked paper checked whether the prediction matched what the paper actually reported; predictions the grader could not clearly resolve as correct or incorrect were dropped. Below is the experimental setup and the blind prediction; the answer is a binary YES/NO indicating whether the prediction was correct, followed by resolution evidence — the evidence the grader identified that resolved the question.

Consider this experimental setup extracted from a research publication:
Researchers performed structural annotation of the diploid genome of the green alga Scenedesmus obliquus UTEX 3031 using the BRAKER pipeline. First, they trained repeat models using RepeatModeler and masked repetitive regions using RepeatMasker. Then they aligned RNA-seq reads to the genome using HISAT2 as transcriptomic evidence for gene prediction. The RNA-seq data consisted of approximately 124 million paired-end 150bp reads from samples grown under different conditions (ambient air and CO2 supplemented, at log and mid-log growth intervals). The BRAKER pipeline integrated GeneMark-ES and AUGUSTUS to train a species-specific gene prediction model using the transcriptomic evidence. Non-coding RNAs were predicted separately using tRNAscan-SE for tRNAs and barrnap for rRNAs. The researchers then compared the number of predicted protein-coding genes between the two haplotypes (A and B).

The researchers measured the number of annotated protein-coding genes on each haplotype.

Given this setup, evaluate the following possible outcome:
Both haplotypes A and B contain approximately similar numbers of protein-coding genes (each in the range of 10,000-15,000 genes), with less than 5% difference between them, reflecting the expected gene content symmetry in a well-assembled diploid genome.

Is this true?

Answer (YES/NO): YES